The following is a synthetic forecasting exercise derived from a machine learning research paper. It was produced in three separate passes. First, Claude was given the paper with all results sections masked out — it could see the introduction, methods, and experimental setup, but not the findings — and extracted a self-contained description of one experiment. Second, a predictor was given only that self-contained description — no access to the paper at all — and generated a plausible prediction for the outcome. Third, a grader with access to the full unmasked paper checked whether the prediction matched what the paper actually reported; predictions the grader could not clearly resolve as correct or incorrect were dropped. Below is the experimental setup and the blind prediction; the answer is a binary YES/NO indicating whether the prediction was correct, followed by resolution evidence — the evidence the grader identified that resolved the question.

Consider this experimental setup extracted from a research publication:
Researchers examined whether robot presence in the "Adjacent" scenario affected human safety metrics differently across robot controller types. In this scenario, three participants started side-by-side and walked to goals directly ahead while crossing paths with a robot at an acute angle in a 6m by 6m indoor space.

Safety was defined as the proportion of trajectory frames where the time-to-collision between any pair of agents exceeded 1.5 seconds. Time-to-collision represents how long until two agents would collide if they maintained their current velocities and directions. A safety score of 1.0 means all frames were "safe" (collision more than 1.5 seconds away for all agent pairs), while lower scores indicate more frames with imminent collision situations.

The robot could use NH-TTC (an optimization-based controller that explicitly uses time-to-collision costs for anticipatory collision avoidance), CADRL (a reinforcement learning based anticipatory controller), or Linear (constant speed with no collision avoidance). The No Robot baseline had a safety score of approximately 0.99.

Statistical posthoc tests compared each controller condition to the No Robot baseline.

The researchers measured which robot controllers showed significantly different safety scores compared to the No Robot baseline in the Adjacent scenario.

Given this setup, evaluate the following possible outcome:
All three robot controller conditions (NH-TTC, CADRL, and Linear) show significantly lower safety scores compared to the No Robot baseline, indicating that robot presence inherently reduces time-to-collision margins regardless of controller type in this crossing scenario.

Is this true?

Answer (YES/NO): NO